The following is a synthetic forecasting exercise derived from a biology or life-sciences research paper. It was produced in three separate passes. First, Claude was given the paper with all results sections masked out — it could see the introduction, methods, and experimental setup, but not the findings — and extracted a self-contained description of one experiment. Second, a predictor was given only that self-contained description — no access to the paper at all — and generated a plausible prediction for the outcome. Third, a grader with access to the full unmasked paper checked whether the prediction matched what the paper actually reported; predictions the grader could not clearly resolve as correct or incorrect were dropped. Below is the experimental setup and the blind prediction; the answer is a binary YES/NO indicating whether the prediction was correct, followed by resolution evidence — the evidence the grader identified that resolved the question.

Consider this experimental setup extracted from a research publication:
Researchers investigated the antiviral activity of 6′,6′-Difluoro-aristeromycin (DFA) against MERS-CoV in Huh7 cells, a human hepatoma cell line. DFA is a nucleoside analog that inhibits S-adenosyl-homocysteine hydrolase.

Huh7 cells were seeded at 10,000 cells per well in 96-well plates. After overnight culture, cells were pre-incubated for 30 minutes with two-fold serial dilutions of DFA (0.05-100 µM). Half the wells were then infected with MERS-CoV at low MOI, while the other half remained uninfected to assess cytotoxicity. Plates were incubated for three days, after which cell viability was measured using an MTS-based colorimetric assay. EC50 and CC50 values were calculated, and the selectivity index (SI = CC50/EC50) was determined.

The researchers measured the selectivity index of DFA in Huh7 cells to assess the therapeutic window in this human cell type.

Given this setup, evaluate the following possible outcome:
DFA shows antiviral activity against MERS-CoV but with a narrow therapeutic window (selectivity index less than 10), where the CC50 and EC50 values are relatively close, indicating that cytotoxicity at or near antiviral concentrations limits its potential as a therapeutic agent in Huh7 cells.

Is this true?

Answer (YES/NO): NO